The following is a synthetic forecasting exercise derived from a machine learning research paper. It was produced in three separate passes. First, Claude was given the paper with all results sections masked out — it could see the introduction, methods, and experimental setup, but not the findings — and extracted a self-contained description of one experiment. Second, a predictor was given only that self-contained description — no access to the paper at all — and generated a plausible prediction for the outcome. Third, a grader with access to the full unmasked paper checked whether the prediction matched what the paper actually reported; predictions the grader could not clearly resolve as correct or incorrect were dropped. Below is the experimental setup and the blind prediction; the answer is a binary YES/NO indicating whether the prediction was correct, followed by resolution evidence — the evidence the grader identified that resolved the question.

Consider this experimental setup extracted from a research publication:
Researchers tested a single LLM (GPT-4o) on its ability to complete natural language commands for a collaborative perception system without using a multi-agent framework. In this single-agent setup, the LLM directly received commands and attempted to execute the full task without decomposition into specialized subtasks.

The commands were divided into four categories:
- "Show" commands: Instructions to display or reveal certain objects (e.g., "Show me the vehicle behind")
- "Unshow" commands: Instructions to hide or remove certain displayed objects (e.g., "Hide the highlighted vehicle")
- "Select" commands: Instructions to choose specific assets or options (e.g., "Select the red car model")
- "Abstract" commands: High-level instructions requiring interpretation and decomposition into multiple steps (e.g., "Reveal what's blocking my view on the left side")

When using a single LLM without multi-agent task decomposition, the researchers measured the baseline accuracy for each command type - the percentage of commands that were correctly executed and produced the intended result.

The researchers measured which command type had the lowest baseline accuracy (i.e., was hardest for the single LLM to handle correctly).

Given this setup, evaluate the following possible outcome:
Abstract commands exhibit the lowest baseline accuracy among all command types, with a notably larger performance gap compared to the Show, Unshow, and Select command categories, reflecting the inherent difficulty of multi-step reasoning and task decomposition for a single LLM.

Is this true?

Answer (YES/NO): NO